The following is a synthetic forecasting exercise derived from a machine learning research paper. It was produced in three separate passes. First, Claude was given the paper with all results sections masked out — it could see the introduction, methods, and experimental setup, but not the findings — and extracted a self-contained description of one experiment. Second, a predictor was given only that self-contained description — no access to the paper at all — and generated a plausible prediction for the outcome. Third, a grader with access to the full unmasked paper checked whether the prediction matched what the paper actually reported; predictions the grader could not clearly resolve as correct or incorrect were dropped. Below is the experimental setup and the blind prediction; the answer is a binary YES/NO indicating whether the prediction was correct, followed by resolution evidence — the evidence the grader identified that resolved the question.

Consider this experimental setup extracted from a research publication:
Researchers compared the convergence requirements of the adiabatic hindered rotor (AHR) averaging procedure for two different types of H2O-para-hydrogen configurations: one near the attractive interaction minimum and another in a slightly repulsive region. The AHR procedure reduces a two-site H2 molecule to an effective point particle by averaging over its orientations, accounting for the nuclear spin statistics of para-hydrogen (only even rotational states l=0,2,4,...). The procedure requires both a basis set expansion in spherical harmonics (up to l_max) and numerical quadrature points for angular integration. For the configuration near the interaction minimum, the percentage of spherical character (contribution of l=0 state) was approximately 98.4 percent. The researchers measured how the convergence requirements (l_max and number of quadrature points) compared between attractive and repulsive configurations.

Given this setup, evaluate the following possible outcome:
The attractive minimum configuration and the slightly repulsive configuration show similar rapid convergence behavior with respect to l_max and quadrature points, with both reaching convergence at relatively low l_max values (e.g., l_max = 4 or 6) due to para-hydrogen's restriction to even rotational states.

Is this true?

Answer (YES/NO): NO